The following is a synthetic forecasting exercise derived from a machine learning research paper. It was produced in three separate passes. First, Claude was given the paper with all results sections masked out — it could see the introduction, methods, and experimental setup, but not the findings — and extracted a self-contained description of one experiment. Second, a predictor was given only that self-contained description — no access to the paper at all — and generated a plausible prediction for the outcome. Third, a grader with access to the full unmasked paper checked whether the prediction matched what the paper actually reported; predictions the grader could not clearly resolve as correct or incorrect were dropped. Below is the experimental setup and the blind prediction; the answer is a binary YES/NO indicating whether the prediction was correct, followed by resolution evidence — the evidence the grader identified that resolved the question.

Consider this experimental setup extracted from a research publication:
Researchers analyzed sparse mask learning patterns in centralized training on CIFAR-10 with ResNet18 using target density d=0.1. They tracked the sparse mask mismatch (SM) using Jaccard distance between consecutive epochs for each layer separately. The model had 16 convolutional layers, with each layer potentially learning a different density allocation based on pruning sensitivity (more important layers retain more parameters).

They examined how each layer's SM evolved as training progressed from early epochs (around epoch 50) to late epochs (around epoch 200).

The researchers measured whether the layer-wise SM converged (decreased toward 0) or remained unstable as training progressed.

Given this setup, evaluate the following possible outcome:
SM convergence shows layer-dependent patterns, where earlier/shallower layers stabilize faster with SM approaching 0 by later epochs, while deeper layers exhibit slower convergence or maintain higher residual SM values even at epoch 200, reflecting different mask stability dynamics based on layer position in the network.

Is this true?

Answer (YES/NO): NO